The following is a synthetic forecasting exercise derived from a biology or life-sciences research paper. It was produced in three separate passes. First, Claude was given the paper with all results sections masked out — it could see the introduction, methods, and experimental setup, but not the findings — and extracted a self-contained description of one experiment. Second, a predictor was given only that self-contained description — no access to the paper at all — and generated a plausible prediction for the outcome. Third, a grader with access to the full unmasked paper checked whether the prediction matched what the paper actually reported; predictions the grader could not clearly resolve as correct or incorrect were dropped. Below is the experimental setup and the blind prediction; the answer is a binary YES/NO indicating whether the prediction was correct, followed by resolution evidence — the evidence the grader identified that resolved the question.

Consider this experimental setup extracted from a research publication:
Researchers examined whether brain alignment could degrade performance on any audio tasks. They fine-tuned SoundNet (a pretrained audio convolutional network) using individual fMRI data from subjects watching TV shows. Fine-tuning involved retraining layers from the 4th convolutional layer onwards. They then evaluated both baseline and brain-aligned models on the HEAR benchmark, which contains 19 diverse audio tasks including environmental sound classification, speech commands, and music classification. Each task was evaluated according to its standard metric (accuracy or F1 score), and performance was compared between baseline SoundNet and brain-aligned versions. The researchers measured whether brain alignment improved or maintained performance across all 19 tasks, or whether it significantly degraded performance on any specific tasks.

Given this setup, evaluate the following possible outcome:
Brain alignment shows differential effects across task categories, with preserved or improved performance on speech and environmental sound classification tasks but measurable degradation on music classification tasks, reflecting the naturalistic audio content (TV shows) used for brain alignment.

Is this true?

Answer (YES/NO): NO